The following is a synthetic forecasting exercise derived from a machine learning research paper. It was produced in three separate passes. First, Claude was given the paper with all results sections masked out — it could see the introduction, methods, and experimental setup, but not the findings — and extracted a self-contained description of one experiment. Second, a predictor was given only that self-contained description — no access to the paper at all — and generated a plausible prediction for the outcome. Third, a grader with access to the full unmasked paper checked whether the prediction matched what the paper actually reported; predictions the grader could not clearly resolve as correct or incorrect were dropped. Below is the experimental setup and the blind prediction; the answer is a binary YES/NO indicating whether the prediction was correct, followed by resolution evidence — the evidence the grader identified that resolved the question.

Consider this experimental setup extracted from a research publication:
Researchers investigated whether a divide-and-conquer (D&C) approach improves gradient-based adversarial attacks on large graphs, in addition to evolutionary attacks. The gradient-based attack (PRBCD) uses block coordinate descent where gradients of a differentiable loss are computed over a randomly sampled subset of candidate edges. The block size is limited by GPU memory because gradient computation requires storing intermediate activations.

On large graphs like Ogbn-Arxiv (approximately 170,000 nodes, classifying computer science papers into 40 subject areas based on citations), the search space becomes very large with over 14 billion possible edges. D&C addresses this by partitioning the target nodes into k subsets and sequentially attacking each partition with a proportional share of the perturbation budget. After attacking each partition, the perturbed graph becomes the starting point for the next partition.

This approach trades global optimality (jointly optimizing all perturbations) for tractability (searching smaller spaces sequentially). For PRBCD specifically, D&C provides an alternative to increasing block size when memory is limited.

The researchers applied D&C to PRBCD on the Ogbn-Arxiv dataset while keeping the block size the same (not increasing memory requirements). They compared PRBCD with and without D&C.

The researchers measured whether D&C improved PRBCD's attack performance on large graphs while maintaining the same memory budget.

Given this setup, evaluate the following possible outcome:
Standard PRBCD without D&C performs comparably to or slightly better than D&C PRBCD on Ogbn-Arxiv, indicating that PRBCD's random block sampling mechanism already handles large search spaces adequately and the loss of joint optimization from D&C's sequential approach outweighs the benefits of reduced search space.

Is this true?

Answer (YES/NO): NO